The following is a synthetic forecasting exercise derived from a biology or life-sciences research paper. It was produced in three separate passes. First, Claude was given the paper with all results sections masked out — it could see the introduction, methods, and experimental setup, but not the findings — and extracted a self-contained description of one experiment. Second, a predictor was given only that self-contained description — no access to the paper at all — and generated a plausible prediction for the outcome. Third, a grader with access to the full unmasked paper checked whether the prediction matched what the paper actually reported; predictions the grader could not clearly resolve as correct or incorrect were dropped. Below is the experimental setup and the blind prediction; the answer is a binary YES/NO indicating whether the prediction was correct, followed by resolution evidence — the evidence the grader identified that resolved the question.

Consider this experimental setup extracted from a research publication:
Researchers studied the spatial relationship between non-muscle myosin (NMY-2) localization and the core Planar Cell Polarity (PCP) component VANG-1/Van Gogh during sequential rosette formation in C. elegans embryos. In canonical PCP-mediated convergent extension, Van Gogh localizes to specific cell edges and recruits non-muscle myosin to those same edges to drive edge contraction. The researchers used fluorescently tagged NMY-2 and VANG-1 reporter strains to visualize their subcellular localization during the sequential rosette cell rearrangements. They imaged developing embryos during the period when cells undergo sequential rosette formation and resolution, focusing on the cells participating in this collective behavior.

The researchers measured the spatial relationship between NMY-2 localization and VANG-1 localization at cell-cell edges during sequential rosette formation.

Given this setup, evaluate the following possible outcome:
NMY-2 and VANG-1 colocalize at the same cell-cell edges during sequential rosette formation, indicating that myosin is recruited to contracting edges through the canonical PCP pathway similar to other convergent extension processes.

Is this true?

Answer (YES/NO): NO